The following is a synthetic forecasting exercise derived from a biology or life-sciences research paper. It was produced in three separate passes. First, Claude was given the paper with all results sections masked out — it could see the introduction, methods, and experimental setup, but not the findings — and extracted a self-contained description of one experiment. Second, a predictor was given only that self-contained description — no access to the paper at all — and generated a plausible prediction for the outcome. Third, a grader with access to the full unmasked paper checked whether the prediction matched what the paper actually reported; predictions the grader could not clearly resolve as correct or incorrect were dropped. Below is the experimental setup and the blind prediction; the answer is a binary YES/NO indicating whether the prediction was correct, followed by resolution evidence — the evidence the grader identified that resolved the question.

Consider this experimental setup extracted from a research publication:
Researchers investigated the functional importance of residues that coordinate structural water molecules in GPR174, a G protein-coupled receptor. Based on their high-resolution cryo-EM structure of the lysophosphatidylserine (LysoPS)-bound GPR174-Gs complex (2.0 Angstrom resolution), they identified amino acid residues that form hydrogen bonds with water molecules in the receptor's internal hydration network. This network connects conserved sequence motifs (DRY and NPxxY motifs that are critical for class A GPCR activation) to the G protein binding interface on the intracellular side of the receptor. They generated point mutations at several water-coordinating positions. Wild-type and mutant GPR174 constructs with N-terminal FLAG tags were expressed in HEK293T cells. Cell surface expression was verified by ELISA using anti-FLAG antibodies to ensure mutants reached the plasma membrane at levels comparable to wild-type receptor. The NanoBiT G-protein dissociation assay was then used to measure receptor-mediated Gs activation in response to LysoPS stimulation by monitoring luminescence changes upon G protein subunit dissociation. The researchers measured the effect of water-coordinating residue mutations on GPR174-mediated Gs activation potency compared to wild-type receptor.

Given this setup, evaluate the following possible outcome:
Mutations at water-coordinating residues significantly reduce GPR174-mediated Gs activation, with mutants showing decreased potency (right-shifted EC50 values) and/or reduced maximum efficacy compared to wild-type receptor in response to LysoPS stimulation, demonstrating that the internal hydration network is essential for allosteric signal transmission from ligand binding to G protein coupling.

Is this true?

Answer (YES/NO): YES